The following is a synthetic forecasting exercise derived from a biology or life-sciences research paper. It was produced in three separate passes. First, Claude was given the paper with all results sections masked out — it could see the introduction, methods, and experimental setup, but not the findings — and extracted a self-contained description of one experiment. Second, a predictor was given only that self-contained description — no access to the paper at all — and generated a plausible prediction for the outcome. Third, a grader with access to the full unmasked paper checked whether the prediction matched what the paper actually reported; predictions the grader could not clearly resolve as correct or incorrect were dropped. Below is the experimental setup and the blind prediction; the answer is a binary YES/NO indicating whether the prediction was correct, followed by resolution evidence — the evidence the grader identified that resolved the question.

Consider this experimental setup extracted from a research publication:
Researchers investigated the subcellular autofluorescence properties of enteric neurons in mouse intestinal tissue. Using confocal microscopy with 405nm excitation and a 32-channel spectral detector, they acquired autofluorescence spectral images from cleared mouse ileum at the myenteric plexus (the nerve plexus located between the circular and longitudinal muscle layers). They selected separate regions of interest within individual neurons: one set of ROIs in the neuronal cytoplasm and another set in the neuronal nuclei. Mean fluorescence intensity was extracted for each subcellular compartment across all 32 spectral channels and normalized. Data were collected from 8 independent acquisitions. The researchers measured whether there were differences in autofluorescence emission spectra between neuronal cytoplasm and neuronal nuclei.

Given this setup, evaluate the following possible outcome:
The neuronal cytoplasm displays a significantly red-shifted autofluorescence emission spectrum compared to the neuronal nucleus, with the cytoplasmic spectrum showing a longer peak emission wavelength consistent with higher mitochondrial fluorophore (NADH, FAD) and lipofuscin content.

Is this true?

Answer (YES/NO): NO